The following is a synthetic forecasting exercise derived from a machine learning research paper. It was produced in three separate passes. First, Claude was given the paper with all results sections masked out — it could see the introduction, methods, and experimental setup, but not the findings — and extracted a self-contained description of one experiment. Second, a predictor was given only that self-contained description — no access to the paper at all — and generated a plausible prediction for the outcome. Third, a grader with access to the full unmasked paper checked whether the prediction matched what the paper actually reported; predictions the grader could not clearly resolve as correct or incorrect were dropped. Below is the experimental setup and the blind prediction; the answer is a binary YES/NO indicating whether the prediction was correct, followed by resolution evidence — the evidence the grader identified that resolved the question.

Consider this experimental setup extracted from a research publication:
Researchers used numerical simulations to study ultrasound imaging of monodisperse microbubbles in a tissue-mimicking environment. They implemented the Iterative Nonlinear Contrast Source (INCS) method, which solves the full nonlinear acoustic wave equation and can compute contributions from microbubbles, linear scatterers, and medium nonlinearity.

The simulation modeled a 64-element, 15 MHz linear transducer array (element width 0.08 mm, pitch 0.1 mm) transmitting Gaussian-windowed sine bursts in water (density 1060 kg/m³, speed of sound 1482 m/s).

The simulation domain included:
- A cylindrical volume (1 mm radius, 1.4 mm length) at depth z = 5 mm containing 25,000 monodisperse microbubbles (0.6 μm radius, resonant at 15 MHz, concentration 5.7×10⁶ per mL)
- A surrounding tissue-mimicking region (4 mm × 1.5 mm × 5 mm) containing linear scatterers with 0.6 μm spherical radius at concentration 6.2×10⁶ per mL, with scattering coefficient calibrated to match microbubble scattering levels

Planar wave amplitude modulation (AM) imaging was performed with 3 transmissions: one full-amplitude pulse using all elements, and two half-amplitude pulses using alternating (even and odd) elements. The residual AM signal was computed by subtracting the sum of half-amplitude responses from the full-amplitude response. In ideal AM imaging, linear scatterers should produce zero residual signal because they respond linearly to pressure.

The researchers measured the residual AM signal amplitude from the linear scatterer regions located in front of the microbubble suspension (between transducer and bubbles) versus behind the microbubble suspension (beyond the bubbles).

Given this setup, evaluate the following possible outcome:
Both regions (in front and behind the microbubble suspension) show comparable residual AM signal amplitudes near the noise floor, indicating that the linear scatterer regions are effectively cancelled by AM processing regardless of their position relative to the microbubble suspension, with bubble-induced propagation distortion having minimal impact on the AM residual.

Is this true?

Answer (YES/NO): NO